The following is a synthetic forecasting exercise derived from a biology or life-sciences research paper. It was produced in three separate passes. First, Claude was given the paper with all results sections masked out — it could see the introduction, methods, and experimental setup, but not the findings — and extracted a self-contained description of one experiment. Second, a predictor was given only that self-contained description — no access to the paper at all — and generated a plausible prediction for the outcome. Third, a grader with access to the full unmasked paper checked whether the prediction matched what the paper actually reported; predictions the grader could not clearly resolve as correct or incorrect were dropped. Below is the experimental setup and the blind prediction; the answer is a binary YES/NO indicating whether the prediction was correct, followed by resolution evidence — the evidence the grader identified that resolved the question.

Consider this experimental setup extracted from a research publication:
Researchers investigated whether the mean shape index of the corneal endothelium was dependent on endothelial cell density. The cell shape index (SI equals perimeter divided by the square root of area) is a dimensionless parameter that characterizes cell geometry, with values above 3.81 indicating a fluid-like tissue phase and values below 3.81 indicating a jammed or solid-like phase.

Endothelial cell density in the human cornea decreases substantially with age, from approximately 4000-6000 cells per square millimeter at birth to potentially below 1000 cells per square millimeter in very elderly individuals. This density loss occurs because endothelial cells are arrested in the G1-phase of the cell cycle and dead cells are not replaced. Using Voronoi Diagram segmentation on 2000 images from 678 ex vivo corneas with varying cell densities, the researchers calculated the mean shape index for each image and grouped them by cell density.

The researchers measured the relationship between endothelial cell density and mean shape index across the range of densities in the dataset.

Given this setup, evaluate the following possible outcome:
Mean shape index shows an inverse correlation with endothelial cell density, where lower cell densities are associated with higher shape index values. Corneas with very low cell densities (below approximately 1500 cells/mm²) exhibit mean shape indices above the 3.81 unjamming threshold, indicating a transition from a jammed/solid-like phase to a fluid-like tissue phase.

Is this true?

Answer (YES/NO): NO